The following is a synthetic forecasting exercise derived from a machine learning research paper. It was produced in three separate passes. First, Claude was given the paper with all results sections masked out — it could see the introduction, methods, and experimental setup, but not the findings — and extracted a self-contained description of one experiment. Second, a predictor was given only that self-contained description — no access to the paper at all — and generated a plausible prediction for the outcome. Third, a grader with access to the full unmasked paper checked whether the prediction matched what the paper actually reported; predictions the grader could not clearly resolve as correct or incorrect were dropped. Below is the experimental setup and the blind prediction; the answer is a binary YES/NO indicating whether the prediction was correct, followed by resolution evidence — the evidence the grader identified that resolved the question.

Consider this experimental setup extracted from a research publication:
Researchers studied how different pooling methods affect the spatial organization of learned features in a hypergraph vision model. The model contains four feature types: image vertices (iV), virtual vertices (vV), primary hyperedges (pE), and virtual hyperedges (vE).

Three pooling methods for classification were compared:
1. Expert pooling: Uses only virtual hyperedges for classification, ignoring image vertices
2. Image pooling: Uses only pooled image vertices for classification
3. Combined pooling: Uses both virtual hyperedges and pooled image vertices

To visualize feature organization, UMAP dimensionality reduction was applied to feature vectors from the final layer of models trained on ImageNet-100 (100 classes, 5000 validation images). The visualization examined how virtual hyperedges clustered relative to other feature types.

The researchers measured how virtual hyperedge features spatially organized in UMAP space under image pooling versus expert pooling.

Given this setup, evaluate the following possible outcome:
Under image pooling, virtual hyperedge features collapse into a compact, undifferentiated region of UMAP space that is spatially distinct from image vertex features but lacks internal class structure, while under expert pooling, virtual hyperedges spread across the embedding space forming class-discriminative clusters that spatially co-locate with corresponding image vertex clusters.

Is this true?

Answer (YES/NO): NO